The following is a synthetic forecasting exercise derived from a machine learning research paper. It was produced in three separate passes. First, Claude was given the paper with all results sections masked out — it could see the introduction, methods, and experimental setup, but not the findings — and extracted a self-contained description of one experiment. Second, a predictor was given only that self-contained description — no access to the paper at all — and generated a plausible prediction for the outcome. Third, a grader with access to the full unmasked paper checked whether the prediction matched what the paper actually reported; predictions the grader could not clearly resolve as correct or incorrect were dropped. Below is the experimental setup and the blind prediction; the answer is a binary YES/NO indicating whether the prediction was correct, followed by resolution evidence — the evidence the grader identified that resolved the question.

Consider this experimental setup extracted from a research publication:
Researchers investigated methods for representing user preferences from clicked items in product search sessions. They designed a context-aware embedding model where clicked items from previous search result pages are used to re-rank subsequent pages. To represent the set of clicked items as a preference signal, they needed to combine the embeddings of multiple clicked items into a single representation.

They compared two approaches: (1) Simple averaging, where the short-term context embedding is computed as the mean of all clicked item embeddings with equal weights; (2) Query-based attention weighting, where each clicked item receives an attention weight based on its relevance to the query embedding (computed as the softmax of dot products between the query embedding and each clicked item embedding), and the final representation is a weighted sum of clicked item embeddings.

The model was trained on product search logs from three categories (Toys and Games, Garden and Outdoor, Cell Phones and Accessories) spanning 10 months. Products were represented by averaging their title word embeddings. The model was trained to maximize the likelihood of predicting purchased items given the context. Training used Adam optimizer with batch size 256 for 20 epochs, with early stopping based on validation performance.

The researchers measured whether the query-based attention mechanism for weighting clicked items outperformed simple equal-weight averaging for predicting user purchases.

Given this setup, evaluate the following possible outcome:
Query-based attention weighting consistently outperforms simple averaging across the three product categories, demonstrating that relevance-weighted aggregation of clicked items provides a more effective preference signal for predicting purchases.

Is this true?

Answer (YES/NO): NO